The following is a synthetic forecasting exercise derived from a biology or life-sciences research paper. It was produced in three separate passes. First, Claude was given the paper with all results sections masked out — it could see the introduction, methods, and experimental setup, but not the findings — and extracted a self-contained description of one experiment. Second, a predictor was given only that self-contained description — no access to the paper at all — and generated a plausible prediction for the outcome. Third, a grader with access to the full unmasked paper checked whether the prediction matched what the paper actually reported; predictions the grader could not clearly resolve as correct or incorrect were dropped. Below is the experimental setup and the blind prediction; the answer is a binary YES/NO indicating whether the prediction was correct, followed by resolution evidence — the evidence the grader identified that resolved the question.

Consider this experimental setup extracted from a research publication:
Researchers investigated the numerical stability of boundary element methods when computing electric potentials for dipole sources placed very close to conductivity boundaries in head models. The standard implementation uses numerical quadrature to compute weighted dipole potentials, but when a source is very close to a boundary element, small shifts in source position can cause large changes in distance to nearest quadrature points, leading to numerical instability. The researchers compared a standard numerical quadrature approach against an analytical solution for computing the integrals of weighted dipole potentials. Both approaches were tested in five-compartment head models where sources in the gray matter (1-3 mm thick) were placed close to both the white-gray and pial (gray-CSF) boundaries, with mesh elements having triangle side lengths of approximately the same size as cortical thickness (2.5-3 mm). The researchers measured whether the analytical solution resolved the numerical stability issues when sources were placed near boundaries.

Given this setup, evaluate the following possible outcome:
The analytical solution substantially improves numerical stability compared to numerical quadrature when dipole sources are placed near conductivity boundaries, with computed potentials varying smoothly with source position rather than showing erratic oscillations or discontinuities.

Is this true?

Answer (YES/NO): YES